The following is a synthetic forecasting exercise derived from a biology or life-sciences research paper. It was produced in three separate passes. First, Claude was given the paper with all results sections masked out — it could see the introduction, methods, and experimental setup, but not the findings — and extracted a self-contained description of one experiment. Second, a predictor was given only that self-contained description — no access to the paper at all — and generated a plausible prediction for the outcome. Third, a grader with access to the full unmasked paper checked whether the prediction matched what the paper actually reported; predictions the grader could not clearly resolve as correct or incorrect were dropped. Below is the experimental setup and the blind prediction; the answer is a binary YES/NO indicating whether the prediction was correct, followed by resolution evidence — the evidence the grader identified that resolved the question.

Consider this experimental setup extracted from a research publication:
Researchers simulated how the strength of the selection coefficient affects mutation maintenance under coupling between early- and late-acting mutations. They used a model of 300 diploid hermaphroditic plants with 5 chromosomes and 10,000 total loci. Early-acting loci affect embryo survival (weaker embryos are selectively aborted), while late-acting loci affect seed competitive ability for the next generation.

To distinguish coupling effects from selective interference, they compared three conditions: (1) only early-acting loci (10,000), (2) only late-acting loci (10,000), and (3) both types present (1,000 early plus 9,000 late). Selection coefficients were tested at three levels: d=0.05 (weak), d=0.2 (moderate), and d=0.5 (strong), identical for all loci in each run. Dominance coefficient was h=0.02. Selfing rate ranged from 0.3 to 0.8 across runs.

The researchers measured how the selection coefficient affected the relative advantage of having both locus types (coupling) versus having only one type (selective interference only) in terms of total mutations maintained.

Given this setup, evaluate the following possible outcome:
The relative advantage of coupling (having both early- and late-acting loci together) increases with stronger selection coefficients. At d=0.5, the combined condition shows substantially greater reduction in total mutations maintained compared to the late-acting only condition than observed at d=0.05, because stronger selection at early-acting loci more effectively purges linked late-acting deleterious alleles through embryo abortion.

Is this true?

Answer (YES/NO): NO